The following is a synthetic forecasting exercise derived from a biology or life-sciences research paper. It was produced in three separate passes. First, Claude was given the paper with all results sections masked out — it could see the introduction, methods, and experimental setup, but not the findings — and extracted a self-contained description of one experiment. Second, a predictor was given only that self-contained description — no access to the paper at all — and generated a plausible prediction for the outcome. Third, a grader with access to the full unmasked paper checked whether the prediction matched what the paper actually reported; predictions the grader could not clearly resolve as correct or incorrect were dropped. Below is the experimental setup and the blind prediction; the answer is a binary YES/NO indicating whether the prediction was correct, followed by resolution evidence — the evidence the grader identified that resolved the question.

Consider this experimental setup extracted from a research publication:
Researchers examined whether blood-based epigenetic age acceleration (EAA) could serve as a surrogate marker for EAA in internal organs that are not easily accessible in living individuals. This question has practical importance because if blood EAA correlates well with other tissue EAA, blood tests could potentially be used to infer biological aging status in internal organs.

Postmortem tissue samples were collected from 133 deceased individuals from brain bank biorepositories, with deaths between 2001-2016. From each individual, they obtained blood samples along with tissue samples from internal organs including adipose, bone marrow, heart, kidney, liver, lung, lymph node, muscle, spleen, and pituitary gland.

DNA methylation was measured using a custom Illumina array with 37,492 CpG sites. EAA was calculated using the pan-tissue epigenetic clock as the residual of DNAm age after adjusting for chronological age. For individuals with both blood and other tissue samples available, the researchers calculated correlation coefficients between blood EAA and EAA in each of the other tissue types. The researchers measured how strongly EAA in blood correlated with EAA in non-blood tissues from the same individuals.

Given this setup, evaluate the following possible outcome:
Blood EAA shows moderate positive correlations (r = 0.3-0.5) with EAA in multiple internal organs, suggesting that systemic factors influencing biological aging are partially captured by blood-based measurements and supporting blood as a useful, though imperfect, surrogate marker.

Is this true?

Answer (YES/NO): NO